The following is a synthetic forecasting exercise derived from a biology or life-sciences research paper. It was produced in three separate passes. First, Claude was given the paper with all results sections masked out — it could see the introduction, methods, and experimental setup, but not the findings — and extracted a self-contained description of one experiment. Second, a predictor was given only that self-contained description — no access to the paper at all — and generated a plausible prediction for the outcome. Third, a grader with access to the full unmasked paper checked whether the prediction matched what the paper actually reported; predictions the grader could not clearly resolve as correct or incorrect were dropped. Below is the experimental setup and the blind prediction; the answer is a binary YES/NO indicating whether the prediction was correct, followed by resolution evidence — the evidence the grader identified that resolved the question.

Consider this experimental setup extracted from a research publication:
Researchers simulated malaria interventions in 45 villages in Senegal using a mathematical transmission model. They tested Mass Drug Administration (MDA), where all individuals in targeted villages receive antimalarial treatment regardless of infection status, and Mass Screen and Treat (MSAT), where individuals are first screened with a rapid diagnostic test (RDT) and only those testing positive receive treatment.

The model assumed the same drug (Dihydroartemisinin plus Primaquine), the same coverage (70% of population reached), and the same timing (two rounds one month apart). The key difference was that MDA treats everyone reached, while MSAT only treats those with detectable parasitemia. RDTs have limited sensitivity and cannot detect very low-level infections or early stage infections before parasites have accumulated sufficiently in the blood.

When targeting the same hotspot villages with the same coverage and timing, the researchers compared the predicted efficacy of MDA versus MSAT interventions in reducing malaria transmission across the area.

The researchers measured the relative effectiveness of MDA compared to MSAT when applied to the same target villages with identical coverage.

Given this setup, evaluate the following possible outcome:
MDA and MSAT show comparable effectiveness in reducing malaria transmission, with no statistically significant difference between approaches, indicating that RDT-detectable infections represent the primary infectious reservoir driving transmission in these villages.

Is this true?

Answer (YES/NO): NO